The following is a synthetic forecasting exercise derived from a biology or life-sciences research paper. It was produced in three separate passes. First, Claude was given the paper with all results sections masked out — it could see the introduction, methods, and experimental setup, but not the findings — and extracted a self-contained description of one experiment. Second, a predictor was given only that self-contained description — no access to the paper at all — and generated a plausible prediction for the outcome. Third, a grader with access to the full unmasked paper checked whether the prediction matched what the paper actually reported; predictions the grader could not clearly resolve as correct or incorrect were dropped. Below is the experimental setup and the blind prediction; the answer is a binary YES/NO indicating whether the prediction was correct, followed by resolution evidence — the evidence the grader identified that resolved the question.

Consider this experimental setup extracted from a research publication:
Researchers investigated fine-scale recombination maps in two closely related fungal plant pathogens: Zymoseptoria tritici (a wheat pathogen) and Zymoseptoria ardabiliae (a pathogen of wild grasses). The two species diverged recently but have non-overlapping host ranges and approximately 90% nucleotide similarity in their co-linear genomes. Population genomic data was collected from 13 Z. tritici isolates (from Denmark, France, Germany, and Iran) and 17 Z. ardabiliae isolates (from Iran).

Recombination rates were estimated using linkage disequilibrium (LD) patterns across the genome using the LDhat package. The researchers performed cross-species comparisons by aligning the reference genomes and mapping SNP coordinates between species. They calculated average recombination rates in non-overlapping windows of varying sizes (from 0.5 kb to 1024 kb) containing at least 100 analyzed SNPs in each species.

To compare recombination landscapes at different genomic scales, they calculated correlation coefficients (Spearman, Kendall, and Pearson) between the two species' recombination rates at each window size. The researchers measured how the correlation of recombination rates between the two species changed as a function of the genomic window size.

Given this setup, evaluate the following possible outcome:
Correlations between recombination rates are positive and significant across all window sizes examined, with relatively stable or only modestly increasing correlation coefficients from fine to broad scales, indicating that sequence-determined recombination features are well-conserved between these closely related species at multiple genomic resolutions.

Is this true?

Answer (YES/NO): NO